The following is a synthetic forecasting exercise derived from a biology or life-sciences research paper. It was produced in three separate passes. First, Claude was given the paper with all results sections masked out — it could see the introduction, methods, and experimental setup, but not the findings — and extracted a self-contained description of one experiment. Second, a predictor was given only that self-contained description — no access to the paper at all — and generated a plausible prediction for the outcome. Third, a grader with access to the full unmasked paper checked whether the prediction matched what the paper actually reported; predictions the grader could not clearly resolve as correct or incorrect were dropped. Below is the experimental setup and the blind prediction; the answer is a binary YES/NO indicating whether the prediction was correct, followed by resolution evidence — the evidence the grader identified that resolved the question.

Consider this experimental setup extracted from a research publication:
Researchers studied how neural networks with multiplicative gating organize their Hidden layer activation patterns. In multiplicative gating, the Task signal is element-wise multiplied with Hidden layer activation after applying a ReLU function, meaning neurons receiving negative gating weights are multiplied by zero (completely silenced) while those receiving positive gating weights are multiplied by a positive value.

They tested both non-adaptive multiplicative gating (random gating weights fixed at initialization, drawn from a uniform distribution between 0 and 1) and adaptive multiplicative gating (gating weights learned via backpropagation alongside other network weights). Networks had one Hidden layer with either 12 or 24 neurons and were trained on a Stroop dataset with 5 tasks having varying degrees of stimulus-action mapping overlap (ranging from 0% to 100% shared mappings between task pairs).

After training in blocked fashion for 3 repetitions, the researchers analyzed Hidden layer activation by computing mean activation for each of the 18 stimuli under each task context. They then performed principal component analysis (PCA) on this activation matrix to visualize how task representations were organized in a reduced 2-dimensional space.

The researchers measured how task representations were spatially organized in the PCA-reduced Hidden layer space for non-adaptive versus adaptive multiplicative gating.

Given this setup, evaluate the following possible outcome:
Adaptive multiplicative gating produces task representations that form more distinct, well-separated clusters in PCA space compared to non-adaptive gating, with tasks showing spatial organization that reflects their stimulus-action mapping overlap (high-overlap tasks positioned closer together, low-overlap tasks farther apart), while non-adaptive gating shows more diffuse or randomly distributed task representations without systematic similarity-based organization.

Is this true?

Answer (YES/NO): NO